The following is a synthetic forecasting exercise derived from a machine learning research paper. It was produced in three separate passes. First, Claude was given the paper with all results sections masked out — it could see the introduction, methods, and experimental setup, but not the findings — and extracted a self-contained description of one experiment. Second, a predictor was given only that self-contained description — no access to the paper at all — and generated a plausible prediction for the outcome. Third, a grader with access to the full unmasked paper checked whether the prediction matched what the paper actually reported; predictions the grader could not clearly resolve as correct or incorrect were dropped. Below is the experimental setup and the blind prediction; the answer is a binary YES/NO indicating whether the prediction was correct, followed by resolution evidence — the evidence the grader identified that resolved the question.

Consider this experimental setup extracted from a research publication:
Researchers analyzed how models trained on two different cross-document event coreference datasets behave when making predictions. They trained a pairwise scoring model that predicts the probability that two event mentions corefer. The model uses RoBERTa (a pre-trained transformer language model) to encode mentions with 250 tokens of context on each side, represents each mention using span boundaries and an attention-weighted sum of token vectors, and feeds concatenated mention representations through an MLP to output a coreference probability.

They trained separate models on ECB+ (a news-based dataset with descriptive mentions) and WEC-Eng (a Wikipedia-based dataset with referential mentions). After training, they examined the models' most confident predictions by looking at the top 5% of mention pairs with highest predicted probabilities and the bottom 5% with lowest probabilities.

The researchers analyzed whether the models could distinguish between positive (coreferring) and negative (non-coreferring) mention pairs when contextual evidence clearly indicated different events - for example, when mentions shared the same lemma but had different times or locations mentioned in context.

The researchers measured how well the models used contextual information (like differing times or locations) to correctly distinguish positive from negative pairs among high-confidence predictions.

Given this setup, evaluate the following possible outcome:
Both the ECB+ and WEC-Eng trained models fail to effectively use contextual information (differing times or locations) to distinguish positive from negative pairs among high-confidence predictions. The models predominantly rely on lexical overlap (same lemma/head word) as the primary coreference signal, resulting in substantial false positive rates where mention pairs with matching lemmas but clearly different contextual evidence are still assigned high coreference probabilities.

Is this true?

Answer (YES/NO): YES